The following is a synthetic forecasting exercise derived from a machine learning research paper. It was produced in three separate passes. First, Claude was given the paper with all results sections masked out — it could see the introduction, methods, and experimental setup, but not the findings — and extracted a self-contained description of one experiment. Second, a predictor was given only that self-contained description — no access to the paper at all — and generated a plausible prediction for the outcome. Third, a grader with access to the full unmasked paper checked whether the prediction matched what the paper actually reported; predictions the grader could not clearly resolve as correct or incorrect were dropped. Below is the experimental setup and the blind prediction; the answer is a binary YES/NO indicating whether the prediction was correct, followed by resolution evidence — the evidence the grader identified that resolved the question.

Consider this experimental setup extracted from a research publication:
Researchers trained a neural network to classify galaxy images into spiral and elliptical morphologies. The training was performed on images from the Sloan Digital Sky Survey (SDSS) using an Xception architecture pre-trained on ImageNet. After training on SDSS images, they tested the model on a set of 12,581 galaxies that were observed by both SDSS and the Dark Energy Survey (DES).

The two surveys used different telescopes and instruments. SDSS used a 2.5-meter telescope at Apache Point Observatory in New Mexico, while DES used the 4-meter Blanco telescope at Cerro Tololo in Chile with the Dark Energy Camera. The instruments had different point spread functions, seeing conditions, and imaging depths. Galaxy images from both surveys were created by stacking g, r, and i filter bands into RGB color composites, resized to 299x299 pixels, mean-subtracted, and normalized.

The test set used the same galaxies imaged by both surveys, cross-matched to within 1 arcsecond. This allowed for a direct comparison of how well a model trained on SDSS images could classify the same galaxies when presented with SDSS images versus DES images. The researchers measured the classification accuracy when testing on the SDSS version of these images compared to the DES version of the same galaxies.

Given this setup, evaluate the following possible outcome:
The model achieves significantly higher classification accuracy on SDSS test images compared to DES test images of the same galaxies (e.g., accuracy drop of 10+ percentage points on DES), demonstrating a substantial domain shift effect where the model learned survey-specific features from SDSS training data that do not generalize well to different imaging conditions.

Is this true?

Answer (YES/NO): NO